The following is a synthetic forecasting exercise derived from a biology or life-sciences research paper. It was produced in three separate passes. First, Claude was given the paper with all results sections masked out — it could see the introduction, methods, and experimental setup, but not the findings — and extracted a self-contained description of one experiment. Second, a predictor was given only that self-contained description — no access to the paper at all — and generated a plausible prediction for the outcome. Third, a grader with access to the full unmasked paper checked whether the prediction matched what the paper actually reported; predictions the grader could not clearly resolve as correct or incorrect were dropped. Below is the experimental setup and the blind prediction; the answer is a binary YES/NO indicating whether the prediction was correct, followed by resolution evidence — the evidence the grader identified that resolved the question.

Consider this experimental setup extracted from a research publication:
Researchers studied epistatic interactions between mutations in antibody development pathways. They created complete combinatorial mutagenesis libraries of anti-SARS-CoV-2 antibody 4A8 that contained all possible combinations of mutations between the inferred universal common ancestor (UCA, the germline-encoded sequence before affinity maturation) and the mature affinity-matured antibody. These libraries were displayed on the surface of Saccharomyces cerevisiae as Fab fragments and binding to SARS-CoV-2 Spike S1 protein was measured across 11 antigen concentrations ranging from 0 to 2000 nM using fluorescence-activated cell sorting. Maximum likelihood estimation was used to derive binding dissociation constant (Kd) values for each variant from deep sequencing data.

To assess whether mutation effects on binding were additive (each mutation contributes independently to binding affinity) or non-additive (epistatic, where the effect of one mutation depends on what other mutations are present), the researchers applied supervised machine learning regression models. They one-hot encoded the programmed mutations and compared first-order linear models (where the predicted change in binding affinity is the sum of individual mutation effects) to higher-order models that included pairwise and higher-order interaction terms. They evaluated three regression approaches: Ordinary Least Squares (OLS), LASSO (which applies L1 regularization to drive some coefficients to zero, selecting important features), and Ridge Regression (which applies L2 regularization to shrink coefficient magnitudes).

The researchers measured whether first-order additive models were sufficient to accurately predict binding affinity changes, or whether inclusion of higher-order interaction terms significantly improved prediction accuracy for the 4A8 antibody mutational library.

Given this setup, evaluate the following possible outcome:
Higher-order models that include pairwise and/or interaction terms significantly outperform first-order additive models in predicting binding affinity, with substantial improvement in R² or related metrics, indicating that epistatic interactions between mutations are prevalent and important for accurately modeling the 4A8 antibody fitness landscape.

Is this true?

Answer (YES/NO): NO